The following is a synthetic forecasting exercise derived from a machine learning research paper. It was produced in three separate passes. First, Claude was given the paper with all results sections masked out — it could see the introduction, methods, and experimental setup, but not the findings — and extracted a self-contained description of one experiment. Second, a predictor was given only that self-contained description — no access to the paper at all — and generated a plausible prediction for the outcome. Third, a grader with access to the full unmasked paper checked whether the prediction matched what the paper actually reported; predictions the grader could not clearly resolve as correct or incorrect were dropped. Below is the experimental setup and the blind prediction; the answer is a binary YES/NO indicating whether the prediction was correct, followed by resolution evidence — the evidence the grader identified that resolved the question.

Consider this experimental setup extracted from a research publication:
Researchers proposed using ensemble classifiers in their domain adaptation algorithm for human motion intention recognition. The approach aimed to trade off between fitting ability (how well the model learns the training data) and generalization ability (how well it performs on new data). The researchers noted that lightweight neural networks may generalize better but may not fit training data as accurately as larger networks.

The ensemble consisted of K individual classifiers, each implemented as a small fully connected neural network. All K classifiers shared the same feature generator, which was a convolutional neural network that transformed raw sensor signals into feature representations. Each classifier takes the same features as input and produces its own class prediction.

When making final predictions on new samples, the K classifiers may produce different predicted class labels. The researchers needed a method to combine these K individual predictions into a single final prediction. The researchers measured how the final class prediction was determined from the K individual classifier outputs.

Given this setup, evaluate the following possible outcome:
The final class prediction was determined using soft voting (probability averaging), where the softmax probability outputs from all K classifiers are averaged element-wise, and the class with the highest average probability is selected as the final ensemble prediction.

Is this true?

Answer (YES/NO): NO